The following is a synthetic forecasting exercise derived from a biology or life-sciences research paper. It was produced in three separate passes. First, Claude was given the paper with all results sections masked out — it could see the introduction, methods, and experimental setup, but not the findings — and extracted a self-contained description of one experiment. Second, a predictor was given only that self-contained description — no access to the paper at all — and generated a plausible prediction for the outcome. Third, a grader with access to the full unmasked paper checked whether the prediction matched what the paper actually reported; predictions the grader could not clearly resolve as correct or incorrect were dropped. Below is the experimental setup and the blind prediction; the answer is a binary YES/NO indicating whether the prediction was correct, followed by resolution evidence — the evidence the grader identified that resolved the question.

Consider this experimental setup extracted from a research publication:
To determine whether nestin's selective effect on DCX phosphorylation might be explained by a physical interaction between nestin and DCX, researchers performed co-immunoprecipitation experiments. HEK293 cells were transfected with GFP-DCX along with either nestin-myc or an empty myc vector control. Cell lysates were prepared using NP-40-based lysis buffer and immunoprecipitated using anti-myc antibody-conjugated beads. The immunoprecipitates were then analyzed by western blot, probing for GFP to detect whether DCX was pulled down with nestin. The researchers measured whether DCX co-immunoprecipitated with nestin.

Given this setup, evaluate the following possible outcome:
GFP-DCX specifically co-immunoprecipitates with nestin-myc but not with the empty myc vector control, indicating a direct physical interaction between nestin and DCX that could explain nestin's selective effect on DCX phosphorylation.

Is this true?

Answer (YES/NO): YES